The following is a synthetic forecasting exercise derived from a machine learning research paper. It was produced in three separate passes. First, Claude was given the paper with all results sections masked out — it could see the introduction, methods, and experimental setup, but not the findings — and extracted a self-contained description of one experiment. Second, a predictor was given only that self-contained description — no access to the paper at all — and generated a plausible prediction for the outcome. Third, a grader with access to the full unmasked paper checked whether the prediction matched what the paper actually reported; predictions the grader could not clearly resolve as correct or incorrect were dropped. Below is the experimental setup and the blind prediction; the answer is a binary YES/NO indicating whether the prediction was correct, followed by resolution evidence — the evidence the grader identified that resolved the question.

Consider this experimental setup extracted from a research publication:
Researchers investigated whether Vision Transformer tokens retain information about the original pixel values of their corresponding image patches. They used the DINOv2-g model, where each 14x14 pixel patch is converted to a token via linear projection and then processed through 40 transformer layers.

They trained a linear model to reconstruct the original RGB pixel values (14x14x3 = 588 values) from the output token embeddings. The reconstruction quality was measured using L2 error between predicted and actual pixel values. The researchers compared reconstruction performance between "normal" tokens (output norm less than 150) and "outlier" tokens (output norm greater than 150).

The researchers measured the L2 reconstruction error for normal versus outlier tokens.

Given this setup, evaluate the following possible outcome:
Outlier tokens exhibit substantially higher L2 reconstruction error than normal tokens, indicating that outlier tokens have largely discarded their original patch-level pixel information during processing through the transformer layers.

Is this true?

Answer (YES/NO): YES